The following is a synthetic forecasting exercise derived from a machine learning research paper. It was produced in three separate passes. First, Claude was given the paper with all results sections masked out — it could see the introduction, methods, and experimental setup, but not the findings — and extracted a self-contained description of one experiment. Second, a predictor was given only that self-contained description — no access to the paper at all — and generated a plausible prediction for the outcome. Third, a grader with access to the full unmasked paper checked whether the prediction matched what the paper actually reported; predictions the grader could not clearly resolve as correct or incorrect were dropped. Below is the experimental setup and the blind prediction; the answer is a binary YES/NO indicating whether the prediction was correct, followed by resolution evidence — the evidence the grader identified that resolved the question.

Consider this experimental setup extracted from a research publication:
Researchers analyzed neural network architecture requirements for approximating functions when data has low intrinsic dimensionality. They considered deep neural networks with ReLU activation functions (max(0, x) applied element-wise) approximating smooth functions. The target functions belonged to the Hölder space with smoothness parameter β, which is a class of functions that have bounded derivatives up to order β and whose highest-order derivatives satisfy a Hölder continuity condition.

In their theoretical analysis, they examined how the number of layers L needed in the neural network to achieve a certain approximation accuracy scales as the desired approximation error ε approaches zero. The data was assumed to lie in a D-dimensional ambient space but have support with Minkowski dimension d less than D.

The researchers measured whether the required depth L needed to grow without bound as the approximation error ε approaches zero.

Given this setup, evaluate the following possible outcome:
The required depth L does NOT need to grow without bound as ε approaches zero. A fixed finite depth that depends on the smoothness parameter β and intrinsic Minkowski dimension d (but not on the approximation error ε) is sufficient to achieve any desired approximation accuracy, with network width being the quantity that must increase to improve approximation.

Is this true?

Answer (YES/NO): YES